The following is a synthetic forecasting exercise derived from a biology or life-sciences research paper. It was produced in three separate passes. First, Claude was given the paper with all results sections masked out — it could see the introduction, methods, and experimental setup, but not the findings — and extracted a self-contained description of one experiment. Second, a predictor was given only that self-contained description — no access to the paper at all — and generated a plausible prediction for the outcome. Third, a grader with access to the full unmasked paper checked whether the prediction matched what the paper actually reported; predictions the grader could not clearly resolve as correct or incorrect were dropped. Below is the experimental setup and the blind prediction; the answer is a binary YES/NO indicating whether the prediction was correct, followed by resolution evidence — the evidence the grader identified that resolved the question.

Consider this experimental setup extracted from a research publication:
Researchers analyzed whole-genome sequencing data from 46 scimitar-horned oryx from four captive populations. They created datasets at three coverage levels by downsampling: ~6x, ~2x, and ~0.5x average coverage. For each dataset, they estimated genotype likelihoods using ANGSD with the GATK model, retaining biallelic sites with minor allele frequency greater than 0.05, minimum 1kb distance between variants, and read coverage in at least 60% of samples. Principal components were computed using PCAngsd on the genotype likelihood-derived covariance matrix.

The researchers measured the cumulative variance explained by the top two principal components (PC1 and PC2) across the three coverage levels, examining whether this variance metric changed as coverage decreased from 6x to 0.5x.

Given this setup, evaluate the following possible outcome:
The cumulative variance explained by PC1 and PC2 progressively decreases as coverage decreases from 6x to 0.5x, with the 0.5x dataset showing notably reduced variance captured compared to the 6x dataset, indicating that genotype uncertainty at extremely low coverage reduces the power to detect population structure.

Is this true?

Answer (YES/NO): NO